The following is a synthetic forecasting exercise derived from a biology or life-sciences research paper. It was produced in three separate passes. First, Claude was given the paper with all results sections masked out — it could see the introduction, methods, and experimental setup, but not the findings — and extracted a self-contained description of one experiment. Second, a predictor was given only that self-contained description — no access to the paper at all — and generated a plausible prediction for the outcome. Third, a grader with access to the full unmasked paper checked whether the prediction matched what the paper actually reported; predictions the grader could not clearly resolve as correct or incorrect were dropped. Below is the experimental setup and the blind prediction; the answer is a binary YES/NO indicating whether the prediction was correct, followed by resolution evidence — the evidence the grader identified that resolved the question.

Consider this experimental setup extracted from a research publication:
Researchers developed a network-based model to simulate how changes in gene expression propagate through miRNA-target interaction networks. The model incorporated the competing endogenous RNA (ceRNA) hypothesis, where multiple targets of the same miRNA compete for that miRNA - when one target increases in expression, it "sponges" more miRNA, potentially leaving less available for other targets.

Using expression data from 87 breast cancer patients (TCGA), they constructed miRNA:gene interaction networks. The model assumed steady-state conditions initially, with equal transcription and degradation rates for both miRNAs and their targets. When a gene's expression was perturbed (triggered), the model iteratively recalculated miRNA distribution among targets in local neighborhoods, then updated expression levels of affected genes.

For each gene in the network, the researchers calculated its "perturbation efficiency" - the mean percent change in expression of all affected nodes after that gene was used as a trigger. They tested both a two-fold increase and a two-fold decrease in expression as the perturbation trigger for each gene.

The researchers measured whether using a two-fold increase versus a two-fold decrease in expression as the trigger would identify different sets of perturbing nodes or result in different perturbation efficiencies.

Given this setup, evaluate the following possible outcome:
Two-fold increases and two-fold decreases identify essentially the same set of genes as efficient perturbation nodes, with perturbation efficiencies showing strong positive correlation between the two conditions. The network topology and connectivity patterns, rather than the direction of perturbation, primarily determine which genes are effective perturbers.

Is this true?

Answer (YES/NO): YES